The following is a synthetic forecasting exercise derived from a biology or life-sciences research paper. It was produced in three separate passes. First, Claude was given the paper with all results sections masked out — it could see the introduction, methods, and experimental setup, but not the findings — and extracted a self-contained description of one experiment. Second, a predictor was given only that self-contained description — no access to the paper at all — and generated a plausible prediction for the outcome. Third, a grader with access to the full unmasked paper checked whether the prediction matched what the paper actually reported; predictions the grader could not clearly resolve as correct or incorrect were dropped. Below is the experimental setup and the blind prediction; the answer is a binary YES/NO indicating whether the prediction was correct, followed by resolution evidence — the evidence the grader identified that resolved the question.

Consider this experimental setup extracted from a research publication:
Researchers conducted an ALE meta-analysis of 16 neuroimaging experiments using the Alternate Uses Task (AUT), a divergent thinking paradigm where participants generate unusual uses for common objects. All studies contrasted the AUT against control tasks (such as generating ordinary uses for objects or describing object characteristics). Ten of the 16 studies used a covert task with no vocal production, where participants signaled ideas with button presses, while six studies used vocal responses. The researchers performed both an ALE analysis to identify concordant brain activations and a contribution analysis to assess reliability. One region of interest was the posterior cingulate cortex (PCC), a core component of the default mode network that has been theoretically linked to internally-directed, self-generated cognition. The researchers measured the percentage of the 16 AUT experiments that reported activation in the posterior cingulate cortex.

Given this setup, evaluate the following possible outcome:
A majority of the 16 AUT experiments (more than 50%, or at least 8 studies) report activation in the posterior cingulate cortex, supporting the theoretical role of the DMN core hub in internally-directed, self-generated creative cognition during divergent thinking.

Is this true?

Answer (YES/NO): NO